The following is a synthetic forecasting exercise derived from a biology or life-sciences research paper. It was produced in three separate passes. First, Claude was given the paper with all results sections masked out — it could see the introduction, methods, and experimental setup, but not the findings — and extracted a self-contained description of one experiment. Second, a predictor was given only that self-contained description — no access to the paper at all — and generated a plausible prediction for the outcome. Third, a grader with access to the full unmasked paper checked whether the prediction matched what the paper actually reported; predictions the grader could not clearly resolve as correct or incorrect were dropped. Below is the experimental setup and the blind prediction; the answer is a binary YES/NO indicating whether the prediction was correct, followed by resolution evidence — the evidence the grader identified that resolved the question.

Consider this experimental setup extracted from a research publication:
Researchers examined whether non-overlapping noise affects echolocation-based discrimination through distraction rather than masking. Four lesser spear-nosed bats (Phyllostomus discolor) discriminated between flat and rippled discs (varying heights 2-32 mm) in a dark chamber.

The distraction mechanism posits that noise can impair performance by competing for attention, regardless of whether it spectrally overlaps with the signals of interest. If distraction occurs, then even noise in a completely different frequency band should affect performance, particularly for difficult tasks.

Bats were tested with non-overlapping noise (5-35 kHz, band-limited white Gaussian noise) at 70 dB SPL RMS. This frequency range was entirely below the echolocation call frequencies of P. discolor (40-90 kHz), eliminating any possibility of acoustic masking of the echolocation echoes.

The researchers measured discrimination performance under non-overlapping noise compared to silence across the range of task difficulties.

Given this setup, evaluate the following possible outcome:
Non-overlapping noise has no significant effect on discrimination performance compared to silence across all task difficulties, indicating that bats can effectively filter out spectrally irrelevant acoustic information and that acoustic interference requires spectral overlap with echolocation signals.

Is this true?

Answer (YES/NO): NO